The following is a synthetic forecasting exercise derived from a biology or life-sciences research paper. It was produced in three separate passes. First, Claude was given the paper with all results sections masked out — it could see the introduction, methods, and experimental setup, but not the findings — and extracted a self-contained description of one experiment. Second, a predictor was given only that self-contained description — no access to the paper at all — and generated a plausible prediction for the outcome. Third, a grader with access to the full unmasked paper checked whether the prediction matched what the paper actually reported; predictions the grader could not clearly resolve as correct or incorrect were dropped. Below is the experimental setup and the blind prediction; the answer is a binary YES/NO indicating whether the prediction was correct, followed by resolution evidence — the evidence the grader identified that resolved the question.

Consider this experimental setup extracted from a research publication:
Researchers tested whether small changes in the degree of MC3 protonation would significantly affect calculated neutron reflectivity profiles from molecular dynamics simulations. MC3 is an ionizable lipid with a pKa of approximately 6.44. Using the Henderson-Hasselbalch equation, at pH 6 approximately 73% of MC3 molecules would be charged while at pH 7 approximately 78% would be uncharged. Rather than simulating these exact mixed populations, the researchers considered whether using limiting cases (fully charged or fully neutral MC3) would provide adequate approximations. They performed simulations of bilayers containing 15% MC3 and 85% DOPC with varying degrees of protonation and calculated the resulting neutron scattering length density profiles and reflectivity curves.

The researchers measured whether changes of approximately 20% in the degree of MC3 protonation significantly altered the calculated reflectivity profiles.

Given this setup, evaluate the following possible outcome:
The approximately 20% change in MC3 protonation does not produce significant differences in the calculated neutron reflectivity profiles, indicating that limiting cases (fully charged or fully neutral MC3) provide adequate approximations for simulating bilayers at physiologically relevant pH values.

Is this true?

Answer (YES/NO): YES